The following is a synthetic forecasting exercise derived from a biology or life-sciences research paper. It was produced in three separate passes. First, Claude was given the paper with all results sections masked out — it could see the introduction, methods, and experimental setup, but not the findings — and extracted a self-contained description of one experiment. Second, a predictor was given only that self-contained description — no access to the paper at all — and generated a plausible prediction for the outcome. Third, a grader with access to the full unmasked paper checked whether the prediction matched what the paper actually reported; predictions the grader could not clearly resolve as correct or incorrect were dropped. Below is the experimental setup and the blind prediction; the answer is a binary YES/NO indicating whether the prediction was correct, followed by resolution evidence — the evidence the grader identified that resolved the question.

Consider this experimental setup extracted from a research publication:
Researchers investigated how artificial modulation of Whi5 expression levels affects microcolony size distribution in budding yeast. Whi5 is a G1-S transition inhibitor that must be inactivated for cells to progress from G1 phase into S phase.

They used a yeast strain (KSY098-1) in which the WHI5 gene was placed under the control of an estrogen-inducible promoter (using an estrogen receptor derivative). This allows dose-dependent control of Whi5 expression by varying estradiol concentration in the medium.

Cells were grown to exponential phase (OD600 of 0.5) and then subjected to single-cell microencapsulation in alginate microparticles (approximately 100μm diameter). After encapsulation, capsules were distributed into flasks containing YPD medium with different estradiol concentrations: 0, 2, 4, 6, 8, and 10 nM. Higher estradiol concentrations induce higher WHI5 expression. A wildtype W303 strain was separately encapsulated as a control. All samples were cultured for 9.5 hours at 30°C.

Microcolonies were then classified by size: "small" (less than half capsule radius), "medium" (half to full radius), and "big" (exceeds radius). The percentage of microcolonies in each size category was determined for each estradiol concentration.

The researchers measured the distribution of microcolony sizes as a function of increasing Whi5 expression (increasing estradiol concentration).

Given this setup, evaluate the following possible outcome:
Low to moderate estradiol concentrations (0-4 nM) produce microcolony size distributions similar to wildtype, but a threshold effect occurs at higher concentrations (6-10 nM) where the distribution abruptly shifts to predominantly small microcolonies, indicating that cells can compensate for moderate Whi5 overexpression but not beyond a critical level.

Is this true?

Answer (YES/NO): NO